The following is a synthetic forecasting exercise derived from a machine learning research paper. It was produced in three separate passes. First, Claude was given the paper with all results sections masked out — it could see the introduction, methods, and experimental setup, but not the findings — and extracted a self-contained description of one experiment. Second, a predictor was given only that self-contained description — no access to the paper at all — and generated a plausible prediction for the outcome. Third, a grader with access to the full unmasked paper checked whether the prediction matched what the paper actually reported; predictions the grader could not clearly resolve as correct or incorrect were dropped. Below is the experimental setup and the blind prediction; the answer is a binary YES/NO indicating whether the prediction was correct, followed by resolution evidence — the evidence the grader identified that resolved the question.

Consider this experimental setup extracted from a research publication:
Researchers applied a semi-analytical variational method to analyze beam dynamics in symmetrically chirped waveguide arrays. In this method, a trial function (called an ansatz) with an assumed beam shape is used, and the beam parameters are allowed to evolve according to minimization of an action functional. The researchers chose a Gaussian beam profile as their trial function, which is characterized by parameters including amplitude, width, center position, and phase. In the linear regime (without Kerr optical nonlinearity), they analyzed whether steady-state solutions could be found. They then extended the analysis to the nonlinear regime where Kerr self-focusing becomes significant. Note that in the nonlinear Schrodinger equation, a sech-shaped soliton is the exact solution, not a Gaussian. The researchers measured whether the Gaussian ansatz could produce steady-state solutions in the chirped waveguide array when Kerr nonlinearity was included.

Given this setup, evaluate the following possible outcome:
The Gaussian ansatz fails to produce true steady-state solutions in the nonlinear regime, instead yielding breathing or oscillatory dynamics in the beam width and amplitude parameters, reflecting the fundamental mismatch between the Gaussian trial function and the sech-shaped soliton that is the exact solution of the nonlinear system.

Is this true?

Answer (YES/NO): YES